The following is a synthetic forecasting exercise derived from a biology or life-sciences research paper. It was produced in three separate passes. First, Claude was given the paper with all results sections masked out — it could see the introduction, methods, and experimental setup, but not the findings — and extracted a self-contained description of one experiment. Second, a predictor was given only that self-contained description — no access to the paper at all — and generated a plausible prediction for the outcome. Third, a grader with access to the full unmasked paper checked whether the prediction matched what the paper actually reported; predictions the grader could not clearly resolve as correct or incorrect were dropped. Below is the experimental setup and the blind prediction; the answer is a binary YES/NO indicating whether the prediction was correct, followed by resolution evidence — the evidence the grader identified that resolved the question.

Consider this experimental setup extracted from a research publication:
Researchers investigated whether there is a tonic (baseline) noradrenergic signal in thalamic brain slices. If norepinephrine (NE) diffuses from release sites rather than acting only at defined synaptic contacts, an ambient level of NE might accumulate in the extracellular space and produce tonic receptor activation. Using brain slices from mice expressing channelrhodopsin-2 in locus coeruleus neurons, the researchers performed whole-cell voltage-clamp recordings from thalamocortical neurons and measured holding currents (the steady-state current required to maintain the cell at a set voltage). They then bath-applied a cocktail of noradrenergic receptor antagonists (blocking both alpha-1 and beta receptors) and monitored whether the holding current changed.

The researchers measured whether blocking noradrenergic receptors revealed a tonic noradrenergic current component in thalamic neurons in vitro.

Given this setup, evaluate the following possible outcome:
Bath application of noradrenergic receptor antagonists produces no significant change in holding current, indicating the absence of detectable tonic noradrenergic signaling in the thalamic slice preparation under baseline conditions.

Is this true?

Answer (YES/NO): NO